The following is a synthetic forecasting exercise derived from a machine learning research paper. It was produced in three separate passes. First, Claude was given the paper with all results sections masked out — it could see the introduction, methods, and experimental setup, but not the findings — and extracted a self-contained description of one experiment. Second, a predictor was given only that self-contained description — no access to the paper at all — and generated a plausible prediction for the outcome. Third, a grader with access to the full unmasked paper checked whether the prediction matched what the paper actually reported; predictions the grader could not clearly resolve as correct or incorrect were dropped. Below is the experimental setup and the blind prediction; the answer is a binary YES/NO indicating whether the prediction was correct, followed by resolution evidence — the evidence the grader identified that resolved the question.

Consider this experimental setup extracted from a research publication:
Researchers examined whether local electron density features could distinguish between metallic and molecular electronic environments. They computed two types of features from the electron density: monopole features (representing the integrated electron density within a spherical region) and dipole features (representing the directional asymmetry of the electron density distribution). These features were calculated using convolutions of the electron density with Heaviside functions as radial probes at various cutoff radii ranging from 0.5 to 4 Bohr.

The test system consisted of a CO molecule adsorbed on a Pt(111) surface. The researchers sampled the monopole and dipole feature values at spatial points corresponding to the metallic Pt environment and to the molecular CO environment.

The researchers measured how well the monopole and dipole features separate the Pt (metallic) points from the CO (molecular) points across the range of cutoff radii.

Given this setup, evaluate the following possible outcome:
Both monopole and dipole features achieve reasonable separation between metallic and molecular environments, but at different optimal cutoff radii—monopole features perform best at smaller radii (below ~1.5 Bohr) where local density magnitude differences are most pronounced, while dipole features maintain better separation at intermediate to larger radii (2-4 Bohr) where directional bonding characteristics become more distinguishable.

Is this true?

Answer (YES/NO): NO